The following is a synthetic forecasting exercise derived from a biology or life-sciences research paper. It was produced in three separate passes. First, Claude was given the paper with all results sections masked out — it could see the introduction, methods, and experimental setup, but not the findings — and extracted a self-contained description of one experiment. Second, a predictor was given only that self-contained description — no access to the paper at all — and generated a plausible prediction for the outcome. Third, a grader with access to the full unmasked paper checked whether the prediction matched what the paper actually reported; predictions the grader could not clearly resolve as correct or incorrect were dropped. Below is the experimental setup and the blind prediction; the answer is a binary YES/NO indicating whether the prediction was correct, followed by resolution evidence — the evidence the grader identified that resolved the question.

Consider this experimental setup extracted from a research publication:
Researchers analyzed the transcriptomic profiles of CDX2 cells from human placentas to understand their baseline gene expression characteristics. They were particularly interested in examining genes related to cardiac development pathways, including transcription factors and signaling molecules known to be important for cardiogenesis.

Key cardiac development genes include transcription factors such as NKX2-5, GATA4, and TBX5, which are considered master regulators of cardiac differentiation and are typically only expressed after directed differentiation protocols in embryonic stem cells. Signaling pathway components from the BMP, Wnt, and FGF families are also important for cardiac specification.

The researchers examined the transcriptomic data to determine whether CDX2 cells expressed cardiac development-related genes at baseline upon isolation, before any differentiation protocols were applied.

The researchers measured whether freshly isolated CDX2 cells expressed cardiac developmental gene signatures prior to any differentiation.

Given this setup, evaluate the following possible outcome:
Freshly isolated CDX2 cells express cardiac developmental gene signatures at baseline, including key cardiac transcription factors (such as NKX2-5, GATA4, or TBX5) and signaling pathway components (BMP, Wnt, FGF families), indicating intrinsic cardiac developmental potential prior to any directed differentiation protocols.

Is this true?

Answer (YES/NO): YES